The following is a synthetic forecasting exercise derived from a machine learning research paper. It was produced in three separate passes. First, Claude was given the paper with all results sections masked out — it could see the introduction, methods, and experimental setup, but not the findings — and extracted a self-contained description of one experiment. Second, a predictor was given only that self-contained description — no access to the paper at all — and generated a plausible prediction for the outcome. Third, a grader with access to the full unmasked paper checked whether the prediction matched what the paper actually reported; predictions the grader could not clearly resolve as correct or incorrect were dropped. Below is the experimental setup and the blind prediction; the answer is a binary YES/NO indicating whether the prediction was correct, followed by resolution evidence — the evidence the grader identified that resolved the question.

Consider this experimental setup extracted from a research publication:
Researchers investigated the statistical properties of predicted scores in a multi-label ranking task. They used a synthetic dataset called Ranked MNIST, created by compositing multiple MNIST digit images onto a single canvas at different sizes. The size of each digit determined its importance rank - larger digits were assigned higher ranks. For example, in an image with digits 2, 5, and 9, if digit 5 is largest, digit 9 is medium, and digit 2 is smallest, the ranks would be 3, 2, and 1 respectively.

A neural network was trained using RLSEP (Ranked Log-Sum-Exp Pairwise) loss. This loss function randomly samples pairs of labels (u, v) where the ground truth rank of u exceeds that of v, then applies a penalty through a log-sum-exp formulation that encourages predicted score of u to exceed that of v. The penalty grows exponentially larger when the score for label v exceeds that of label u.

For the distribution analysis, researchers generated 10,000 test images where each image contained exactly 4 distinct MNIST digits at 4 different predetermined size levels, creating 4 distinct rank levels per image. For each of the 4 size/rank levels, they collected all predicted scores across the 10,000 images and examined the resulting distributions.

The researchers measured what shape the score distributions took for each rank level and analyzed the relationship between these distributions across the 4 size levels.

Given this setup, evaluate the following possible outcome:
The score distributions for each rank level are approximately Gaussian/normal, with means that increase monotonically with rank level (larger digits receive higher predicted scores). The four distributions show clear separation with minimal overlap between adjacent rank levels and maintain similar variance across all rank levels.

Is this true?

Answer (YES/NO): NO